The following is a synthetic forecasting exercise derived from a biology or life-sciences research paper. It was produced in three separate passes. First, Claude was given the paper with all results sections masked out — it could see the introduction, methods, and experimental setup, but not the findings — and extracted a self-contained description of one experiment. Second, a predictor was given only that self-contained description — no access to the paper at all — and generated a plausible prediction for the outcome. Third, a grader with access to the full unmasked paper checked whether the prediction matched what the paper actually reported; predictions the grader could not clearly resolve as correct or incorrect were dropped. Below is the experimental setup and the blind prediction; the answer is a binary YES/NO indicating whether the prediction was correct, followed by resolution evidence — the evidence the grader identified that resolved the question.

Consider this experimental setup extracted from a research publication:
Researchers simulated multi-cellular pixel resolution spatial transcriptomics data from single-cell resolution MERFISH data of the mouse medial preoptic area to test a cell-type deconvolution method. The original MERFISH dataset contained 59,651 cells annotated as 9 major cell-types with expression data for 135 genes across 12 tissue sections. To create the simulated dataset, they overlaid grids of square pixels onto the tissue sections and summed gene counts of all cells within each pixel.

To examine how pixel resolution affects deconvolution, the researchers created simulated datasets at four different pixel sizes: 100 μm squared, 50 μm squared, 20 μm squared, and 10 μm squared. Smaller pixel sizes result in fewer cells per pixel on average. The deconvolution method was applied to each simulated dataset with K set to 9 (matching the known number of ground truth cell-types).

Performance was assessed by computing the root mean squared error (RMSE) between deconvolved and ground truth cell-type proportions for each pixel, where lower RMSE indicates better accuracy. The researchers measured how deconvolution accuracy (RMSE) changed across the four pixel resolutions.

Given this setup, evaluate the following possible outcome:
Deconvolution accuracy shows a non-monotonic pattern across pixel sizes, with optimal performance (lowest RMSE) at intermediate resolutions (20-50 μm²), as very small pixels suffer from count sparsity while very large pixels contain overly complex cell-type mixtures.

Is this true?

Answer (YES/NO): NO